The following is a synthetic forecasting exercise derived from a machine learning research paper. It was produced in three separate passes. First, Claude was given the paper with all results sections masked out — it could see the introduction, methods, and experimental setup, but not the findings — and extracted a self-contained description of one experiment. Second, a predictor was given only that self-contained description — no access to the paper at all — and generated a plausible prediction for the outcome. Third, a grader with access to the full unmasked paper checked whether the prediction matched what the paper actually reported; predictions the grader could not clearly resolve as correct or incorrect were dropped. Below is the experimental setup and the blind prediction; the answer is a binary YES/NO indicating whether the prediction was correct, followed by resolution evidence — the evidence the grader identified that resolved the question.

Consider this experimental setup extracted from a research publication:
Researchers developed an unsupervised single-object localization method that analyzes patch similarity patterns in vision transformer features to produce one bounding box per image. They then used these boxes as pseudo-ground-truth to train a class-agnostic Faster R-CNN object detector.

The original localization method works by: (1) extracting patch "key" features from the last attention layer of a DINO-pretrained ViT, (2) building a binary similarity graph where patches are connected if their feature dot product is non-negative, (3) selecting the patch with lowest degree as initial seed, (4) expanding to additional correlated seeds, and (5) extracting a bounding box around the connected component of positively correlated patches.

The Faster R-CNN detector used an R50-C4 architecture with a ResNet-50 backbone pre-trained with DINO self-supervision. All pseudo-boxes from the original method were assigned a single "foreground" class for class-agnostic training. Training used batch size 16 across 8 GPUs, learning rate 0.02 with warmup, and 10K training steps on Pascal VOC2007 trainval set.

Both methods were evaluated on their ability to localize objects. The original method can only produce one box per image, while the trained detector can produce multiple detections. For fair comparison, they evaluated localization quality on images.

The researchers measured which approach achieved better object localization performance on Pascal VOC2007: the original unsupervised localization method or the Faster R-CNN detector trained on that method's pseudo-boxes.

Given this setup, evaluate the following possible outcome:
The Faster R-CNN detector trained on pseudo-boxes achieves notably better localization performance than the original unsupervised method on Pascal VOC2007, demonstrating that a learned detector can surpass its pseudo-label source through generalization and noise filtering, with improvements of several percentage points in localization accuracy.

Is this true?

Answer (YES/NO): YES